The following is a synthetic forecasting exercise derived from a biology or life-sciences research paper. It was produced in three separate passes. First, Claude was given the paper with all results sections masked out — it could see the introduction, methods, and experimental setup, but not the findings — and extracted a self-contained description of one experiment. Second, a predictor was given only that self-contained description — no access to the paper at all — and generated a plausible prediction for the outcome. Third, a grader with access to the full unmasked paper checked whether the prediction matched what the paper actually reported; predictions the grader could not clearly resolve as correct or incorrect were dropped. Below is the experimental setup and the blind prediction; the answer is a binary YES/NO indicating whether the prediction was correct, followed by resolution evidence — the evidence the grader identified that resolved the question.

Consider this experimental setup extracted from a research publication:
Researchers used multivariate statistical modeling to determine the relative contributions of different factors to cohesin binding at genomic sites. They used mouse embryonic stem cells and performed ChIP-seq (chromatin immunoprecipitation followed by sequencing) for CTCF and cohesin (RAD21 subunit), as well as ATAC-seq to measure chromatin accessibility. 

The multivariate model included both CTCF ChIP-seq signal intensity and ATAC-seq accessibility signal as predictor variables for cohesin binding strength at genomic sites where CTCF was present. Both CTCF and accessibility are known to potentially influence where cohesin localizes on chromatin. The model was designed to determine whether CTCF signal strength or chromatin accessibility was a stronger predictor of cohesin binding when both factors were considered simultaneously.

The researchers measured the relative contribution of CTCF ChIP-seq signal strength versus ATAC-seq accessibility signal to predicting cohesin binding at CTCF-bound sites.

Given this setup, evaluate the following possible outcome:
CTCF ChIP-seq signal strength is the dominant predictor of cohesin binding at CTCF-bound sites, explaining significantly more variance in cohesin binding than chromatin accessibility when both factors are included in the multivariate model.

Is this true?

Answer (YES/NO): YES